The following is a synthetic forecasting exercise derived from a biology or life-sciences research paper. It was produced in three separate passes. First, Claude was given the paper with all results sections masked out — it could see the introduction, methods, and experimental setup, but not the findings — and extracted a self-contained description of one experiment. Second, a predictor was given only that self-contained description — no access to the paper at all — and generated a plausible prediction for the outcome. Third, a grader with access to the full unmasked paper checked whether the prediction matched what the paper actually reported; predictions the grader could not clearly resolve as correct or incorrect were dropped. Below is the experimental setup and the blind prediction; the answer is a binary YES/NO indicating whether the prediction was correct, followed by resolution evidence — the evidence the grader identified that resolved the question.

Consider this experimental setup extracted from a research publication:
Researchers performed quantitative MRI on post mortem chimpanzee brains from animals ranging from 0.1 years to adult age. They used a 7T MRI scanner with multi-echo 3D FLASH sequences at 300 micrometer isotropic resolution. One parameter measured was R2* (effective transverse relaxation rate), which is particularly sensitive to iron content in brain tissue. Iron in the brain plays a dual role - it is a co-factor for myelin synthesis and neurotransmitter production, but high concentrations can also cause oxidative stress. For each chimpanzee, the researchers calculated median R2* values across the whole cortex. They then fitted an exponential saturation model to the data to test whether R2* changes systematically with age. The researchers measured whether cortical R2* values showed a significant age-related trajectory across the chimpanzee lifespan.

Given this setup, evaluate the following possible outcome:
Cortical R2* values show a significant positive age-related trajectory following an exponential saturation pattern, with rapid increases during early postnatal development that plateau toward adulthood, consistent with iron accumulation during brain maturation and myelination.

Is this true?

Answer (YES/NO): NO